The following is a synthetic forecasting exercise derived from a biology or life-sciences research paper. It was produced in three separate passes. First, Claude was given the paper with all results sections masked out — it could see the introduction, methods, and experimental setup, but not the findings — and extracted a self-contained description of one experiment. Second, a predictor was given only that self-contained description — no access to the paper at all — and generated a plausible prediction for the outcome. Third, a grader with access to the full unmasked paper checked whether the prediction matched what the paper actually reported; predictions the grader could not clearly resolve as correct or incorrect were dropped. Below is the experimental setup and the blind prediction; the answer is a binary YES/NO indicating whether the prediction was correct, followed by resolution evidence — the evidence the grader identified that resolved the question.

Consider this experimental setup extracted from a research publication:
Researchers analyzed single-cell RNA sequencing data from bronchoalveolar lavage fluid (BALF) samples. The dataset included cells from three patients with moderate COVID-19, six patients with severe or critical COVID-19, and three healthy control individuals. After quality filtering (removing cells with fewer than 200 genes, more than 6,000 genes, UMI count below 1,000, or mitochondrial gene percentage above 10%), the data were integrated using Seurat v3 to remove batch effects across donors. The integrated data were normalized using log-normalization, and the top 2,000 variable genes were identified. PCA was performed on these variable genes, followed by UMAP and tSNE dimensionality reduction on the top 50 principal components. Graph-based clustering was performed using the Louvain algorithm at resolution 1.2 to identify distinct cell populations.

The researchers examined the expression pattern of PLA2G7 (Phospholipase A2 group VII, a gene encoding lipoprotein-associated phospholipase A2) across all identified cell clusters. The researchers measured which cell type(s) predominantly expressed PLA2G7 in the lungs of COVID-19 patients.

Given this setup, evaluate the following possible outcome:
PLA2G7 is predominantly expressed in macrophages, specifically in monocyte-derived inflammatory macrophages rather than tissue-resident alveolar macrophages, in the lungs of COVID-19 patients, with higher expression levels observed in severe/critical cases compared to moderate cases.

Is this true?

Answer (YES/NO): YES